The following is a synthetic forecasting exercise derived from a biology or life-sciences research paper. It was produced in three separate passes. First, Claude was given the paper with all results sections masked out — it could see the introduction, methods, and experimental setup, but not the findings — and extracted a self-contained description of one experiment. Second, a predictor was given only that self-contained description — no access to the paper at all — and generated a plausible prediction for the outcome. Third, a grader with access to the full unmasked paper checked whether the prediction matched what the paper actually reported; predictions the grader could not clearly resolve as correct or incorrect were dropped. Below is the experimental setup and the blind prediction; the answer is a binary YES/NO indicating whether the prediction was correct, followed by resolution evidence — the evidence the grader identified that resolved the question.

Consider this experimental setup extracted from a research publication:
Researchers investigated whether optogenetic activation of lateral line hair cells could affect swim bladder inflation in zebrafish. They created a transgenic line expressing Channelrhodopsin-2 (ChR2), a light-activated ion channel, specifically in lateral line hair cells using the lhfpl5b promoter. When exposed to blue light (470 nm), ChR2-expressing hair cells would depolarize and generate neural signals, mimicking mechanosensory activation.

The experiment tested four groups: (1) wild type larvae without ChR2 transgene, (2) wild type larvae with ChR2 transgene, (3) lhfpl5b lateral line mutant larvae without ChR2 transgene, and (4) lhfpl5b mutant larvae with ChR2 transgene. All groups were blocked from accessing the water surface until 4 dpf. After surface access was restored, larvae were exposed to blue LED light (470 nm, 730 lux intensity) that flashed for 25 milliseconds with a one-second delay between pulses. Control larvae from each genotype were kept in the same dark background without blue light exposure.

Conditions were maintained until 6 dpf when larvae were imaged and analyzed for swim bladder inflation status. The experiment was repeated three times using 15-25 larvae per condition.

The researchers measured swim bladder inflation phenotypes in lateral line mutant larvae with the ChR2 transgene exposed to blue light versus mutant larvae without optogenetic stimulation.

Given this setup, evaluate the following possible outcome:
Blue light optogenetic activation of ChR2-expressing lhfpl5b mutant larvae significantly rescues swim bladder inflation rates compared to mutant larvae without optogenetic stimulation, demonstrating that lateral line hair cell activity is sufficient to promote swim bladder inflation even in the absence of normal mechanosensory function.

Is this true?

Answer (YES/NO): NO